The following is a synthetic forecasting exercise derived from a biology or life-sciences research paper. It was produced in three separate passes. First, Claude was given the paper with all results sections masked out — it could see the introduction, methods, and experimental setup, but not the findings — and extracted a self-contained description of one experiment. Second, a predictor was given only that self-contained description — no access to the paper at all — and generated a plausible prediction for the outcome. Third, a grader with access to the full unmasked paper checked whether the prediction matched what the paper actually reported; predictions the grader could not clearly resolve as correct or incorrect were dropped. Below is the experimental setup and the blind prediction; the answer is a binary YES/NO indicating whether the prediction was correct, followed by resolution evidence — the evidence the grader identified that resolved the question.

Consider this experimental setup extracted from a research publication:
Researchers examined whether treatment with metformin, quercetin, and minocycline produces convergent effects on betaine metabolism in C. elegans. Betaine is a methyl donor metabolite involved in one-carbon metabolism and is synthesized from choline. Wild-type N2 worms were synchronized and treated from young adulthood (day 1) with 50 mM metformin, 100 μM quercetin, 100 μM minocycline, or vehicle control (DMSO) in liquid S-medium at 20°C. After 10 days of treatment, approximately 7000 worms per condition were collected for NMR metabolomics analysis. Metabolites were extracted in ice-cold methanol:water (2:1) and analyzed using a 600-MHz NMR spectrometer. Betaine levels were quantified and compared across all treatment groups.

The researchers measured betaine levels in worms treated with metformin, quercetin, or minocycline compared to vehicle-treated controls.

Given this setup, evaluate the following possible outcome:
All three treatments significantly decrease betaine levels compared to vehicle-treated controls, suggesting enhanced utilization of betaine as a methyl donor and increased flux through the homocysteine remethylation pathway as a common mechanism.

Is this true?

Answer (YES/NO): NO